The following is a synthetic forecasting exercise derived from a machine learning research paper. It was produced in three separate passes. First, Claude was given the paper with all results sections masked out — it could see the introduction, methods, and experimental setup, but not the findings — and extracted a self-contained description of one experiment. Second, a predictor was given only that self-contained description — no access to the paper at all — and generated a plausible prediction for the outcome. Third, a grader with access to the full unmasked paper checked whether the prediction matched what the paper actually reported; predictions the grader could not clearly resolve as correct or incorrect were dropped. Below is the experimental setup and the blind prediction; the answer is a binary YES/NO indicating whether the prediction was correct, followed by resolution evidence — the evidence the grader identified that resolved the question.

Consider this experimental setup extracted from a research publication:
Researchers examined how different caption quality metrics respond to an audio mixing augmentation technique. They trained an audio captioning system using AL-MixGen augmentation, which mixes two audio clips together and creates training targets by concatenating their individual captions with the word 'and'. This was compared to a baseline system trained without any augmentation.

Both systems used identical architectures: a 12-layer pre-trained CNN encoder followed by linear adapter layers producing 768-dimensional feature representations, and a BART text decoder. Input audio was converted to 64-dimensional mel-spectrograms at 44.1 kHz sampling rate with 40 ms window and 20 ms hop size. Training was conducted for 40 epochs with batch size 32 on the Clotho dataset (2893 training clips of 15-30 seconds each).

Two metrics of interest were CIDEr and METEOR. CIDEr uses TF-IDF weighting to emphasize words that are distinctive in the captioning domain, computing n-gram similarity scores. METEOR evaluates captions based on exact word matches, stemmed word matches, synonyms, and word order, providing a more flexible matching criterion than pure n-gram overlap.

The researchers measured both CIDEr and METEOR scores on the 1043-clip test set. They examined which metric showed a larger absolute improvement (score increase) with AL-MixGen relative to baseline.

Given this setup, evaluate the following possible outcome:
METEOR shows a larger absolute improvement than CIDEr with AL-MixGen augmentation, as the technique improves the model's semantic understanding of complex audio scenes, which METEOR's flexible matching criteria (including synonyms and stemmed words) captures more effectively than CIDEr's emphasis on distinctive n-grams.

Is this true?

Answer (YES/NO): NO